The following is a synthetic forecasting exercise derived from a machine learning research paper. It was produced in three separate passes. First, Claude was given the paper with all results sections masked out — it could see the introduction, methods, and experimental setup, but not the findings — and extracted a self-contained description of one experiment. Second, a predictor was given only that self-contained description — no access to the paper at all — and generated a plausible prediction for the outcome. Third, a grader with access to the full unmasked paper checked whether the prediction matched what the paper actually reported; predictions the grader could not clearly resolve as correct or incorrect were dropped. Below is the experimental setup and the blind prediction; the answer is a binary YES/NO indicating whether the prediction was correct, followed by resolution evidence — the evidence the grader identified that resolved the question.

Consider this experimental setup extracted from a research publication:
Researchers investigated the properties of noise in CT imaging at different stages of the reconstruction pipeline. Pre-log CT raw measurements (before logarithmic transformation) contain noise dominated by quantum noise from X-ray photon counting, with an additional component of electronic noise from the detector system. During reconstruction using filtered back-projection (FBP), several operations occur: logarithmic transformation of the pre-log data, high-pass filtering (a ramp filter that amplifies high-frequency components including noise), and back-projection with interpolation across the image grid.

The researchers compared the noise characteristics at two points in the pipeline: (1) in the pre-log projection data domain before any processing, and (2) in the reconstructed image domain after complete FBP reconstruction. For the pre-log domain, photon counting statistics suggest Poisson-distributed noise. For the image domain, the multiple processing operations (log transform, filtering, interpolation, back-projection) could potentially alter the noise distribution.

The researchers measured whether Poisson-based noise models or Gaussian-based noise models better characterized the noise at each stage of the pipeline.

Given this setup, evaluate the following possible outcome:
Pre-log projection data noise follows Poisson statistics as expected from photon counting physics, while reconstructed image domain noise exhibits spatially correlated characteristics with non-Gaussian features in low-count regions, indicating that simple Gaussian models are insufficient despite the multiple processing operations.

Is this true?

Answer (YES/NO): NO